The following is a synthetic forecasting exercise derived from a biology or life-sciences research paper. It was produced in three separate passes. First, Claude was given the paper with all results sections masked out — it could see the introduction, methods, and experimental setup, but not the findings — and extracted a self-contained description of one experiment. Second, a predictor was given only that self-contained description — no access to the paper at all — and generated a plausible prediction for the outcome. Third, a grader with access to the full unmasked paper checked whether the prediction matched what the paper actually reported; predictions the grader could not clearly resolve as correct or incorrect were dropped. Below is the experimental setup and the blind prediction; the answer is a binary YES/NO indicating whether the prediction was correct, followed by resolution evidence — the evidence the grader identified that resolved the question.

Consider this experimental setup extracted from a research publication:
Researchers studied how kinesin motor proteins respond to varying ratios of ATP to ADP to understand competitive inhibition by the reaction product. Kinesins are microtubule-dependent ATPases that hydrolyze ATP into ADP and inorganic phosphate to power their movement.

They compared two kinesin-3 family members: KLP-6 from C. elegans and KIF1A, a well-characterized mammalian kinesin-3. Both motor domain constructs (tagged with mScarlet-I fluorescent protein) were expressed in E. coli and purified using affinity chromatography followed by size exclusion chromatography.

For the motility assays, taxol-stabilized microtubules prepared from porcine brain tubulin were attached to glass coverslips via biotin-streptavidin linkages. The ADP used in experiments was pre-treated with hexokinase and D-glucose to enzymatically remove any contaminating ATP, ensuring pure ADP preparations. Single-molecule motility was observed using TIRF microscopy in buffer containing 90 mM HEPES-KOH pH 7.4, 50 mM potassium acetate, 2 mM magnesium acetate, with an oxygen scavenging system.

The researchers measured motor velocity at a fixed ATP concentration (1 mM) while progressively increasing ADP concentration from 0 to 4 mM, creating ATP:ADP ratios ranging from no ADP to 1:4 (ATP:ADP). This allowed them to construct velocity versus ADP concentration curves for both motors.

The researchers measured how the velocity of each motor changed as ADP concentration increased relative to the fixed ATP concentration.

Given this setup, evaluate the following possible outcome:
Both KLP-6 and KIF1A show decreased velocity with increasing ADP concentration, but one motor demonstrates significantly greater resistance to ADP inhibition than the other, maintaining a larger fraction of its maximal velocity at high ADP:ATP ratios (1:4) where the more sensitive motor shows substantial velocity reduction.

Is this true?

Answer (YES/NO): NO